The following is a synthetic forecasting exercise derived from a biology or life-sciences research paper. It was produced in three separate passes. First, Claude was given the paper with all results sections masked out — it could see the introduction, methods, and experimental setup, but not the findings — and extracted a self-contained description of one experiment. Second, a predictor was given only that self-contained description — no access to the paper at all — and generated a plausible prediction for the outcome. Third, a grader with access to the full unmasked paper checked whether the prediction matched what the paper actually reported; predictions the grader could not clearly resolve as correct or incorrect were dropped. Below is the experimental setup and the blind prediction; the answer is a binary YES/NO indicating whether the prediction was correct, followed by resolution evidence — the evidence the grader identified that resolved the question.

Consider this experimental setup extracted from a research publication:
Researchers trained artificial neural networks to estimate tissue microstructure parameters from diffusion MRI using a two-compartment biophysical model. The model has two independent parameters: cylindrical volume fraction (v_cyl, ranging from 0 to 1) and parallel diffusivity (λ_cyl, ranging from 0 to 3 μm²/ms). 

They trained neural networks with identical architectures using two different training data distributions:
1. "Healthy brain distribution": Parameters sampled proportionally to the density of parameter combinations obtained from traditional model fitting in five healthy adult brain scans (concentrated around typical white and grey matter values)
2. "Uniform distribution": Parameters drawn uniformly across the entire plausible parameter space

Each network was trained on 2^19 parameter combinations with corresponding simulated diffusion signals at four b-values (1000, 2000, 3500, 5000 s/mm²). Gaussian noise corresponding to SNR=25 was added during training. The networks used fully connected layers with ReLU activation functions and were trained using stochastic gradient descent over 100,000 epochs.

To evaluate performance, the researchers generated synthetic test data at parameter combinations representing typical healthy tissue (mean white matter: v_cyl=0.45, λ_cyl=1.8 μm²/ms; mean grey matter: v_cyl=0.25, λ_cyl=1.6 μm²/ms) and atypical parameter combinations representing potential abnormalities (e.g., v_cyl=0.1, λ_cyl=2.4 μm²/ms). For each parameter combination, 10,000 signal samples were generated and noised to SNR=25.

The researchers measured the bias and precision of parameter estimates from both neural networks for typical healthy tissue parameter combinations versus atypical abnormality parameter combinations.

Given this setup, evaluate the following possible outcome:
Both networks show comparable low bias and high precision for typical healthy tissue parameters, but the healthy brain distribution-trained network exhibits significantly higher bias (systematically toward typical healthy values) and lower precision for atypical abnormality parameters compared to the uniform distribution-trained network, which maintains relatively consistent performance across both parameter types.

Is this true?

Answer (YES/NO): NO